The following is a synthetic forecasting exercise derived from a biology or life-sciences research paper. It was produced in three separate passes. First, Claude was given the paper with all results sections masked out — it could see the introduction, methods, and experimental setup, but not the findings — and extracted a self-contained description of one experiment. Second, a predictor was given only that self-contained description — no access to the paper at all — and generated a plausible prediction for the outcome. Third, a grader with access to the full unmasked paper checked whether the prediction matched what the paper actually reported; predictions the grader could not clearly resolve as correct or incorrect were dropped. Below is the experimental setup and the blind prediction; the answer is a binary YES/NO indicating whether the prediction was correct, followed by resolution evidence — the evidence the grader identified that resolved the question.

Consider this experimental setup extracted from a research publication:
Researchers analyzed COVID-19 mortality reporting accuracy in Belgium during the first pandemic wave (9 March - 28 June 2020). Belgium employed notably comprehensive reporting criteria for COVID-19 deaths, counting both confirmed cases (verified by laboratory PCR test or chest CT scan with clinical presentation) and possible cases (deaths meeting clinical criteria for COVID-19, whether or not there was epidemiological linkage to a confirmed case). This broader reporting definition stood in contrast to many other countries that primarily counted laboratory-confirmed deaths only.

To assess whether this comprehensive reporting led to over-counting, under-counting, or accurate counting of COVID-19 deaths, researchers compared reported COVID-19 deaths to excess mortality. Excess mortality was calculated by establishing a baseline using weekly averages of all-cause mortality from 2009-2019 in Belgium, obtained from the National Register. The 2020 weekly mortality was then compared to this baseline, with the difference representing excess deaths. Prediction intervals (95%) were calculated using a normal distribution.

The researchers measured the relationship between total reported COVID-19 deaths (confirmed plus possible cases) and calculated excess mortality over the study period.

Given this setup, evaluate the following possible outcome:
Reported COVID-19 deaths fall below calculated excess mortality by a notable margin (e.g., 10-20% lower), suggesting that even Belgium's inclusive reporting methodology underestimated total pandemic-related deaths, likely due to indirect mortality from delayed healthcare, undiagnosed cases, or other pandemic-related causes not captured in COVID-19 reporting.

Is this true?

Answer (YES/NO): NO